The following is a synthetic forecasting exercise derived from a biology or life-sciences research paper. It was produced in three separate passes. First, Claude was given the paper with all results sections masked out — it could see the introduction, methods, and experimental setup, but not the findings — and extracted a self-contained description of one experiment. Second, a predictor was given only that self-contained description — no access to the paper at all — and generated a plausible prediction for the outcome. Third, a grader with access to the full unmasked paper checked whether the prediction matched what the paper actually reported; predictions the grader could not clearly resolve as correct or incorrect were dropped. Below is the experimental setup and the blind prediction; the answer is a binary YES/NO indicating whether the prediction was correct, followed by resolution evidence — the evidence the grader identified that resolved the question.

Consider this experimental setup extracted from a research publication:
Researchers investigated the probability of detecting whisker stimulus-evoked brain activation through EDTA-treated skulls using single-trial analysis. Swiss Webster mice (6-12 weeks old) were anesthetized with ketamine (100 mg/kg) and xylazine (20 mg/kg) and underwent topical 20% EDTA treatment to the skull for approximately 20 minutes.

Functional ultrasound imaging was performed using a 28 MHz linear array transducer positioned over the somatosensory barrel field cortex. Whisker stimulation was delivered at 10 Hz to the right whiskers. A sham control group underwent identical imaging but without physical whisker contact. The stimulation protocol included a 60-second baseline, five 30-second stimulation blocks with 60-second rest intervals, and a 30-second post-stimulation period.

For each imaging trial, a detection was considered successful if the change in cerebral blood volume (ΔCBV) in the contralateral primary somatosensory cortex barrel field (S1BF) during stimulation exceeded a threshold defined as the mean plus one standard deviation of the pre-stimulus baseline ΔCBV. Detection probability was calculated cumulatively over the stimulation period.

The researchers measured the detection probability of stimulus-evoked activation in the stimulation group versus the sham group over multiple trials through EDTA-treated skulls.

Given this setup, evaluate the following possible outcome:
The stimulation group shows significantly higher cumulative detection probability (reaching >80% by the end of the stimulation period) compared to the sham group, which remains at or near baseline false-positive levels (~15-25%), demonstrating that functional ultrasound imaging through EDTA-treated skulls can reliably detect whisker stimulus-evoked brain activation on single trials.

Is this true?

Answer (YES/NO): NO